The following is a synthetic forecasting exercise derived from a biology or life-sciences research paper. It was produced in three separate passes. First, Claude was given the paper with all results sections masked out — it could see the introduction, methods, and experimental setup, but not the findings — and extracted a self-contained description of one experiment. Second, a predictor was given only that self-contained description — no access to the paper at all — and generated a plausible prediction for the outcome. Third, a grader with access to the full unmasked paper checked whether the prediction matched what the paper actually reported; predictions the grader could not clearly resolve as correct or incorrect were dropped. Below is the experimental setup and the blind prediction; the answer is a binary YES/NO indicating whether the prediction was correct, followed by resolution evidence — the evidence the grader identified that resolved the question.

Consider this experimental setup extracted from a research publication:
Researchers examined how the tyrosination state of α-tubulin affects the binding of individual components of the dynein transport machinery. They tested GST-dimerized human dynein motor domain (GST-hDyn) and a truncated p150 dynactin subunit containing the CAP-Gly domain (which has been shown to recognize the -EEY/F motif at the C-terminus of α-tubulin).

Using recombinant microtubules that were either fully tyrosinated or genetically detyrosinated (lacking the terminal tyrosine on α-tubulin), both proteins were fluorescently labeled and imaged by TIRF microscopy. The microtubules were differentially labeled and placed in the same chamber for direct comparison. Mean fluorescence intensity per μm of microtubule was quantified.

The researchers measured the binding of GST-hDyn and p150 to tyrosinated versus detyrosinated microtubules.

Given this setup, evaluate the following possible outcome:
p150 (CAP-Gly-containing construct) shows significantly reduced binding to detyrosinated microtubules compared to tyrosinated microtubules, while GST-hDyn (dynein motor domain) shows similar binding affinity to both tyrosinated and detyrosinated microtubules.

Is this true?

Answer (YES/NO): YES